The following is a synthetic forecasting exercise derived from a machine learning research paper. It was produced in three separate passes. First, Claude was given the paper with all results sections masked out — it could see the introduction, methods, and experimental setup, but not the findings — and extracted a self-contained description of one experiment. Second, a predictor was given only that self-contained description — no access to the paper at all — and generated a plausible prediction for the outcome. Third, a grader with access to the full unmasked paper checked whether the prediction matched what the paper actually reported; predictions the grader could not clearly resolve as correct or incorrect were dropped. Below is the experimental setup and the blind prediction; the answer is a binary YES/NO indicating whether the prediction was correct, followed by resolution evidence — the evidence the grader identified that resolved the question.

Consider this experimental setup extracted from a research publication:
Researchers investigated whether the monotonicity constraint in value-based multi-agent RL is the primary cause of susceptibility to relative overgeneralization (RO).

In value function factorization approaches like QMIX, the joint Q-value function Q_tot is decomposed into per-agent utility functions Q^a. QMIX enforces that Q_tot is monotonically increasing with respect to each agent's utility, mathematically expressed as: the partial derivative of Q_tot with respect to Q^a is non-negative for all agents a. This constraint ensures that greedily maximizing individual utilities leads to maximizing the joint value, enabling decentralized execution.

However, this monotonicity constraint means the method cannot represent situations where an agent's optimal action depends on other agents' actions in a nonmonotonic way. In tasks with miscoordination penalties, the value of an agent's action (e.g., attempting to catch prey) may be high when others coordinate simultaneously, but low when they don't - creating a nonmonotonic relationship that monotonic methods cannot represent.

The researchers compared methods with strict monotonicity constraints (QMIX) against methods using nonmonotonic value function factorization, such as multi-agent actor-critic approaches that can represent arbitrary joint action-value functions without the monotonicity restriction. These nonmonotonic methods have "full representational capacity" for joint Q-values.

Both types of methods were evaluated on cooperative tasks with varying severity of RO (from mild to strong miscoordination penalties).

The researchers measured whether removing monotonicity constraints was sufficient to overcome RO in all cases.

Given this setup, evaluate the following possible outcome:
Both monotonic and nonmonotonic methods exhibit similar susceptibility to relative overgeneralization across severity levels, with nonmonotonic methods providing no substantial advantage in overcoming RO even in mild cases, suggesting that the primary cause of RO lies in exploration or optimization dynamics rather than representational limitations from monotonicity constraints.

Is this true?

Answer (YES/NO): NO